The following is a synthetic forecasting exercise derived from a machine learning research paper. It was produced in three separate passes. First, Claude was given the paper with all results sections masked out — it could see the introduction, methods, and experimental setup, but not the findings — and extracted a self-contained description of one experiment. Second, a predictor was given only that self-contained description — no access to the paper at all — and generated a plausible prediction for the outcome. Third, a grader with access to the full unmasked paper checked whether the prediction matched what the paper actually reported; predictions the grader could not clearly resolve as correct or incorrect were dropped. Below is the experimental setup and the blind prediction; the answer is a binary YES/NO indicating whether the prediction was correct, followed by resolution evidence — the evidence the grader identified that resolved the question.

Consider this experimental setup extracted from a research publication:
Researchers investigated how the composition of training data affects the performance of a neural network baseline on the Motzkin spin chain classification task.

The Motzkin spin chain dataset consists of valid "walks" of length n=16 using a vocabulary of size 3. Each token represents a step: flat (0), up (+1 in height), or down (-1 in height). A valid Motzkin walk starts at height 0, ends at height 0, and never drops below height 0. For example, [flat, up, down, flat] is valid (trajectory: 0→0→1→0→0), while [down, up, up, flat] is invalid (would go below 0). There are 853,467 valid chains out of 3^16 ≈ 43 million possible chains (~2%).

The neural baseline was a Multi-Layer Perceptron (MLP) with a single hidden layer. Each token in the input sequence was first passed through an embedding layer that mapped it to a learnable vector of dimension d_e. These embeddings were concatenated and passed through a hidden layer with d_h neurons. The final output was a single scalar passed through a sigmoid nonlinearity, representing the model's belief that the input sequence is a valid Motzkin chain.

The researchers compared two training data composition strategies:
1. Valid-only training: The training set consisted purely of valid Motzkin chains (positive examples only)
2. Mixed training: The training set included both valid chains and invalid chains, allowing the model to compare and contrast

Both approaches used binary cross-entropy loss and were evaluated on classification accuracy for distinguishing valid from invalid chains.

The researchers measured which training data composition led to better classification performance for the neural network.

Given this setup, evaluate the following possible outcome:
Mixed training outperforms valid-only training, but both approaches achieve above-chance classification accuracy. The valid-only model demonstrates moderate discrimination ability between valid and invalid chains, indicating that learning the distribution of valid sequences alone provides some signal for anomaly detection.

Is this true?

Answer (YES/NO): NO